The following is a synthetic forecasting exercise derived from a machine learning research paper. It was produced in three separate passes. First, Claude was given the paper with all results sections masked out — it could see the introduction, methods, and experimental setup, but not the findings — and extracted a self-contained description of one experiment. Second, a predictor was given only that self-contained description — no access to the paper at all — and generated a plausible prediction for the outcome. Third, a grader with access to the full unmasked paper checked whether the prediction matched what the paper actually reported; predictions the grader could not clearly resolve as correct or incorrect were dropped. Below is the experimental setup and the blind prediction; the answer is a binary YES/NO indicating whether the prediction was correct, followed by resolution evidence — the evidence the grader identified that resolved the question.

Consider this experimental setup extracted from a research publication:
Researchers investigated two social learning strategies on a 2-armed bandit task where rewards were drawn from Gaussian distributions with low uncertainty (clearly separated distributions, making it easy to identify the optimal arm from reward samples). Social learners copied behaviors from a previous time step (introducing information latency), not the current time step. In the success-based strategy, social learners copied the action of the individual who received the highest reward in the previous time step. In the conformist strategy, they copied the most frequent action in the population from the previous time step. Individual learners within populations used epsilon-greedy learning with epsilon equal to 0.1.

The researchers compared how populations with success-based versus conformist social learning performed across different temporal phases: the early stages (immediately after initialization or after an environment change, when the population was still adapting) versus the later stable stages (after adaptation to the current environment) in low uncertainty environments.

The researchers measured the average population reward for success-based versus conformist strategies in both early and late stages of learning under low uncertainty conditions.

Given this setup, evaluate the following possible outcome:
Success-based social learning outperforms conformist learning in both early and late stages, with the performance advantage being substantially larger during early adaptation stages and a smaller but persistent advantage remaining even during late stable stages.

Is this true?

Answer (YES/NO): NO